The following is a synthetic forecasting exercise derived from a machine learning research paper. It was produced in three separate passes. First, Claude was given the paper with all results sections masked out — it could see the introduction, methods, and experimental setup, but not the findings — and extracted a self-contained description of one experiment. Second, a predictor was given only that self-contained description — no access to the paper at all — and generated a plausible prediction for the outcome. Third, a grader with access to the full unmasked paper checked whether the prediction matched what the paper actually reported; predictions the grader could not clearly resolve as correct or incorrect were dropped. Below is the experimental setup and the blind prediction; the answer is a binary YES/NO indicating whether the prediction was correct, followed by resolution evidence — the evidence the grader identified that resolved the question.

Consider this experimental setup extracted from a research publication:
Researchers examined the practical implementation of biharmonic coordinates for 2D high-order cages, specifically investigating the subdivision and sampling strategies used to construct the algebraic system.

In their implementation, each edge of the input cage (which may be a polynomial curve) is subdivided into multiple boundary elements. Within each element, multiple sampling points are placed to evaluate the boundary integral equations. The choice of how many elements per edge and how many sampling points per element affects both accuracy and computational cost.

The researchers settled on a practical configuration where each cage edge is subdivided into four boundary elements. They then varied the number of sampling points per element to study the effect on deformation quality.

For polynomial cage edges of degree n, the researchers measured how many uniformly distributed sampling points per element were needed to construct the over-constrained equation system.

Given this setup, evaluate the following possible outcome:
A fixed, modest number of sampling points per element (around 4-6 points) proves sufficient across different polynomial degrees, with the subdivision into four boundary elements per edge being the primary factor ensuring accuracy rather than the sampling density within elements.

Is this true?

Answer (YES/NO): NO